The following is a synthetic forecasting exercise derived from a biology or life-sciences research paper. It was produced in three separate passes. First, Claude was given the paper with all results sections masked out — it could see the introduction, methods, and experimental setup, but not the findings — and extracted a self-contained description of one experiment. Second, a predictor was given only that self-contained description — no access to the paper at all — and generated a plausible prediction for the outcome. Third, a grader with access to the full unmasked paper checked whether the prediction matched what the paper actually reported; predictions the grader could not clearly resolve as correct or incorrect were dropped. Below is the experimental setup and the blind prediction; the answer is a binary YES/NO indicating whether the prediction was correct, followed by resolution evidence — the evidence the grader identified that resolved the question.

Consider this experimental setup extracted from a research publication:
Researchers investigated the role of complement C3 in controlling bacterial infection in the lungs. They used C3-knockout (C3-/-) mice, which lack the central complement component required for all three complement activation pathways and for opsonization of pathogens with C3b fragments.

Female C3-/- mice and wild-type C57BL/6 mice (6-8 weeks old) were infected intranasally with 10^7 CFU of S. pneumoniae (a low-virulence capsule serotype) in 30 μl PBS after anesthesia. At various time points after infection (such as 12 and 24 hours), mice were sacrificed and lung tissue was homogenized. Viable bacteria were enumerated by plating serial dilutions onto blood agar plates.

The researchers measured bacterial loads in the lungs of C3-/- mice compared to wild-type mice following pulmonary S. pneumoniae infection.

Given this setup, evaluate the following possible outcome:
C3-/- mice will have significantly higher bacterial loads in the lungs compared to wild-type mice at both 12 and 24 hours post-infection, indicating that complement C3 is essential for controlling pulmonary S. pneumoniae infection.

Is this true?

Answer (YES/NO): YES